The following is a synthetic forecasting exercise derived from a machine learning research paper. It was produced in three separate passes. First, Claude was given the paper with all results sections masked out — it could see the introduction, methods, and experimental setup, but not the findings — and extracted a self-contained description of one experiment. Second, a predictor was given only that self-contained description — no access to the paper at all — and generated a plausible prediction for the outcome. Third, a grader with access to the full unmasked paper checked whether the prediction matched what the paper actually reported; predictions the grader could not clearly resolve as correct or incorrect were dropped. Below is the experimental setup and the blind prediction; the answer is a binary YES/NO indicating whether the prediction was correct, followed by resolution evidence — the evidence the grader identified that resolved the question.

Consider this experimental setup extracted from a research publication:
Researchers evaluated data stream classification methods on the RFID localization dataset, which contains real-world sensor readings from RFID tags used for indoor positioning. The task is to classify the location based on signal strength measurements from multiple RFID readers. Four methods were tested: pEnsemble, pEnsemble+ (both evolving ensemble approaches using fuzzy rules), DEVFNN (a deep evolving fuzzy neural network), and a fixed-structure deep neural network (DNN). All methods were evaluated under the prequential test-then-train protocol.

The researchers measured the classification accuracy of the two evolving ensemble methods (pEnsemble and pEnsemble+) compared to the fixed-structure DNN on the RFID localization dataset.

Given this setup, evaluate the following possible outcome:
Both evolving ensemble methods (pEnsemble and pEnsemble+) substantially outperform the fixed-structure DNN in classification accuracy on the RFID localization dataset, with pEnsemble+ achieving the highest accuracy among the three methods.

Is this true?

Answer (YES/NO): NO